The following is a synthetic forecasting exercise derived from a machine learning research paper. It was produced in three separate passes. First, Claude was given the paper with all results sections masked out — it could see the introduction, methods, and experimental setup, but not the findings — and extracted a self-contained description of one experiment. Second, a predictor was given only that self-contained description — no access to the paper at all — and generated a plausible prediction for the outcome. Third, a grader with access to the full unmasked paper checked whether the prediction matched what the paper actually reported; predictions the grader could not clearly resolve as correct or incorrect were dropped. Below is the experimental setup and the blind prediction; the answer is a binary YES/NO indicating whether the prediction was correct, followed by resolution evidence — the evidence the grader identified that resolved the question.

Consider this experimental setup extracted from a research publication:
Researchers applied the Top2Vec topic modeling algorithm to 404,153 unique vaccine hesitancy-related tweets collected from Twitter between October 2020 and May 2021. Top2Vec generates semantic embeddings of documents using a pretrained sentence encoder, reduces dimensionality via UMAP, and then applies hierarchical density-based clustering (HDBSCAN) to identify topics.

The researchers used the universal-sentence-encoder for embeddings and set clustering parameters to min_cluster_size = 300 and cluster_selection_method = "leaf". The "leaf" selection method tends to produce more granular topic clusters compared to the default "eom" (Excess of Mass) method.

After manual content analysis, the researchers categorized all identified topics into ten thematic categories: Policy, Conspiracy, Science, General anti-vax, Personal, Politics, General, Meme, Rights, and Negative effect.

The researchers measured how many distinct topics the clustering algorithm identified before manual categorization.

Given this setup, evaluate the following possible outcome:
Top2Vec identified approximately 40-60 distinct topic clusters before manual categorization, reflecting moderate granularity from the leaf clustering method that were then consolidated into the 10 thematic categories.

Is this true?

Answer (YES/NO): NO